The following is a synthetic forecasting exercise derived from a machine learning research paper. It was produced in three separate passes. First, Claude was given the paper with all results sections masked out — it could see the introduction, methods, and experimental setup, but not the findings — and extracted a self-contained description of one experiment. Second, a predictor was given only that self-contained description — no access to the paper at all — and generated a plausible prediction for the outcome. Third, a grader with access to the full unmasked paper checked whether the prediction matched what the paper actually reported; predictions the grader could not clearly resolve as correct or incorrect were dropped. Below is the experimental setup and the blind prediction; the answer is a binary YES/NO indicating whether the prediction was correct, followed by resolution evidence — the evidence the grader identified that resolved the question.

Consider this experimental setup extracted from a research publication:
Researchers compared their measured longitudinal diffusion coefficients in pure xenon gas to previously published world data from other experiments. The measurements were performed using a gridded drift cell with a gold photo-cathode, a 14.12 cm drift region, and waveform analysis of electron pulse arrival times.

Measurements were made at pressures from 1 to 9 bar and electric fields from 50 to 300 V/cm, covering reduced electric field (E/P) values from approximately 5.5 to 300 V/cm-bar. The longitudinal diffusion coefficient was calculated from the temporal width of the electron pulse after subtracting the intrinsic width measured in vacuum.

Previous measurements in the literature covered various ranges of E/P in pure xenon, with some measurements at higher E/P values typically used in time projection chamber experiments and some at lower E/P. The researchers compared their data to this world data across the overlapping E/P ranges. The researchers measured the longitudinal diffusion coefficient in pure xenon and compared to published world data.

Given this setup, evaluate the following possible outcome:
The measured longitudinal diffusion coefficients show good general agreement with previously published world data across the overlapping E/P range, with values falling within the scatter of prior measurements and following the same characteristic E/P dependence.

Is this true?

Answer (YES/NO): YES